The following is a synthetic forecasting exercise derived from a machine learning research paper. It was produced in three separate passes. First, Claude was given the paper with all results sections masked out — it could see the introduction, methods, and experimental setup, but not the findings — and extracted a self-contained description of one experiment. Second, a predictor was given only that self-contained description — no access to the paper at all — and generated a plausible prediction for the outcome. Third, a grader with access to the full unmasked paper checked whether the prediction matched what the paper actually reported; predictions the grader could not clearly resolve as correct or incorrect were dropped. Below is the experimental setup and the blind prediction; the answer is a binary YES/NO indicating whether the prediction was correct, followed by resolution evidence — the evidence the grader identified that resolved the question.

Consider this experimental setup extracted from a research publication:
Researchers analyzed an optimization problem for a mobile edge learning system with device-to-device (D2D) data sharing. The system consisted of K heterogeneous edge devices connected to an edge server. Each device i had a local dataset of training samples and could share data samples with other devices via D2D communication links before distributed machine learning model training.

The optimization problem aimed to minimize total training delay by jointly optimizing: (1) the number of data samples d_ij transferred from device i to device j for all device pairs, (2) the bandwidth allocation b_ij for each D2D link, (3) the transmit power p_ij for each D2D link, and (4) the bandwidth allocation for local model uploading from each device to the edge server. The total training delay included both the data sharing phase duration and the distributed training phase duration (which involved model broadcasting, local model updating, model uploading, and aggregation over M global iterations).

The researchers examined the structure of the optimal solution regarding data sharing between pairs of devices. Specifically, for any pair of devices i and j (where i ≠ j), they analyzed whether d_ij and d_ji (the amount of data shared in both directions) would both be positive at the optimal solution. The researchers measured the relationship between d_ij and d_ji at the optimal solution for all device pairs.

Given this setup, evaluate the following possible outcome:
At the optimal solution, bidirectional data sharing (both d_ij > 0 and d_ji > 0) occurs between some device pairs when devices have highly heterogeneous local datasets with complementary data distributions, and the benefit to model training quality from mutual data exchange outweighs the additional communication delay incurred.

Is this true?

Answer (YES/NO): NO